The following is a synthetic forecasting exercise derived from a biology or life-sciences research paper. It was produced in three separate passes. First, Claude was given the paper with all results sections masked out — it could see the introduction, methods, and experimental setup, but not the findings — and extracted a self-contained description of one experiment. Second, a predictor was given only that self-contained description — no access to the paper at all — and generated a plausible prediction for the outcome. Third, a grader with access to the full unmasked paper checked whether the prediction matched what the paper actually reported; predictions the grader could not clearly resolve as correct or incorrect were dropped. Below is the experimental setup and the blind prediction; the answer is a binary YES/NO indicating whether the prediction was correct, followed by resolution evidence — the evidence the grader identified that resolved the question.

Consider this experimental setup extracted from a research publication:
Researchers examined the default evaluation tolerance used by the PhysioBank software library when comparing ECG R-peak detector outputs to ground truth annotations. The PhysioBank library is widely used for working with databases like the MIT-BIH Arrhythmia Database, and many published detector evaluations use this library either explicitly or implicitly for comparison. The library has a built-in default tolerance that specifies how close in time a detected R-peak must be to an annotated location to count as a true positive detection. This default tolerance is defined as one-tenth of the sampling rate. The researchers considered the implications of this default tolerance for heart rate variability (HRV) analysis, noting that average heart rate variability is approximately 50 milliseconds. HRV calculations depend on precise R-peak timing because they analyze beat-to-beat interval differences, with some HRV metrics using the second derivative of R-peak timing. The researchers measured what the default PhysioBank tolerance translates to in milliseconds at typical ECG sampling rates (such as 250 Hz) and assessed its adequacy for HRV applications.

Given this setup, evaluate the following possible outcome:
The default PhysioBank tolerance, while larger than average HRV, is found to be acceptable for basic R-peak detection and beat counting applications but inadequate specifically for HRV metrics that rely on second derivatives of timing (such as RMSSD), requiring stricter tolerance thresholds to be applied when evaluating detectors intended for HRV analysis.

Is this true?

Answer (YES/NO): NO